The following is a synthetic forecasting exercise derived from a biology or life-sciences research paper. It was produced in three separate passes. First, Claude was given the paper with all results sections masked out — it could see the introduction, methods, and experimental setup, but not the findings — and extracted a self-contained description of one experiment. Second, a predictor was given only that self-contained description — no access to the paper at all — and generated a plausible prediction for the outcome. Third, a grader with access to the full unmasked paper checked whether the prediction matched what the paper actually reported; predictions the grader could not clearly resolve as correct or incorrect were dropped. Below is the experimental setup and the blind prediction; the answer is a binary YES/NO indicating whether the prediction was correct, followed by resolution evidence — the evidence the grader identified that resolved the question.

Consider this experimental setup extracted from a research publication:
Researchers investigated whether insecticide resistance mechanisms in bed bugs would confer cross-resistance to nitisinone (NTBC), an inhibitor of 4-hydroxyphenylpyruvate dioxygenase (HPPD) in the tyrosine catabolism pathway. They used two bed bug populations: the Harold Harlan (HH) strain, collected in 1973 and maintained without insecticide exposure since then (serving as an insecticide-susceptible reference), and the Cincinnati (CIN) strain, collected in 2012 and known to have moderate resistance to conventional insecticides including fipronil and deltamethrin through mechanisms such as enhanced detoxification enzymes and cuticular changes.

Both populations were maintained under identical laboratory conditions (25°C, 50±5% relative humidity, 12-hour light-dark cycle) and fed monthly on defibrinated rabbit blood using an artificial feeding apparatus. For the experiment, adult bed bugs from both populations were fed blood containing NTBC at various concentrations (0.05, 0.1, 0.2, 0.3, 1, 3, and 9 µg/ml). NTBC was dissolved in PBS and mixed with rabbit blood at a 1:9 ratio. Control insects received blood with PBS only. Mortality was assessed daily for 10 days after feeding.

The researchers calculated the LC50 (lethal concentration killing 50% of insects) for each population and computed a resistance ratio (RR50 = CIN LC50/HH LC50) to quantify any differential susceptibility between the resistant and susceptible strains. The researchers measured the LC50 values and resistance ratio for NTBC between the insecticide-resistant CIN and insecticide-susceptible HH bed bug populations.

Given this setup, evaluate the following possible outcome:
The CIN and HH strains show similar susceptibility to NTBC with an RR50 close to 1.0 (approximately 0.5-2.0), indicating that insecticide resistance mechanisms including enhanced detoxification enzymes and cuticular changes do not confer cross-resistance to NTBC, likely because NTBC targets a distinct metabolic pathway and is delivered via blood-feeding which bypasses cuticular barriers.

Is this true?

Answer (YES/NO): NO